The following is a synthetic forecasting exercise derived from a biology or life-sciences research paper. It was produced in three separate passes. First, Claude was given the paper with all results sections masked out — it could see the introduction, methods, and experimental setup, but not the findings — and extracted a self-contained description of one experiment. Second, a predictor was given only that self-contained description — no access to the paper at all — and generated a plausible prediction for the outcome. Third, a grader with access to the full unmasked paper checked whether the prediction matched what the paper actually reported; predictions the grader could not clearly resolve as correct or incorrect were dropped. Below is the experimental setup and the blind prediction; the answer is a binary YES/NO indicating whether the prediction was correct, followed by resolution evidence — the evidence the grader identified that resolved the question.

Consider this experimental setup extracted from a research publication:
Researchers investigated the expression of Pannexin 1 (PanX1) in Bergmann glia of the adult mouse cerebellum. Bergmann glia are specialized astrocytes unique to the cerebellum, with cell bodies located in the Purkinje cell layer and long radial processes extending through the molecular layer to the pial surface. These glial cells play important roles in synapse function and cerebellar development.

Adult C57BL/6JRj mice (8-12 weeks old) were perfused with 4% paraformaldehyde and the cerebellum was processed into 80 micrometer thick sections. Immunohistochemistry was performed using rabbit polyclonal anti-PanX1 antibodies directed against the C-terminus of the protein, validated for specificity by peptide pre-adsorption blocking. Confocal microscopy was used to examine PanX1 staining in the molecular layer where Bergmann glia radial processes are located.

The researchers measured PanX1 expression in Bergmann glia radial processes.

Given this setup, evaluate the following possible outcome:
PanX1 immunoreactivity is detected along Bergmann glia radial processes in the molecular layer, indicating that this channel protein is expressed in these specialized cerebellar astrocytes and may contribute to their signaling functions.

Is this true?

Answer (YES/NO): YES